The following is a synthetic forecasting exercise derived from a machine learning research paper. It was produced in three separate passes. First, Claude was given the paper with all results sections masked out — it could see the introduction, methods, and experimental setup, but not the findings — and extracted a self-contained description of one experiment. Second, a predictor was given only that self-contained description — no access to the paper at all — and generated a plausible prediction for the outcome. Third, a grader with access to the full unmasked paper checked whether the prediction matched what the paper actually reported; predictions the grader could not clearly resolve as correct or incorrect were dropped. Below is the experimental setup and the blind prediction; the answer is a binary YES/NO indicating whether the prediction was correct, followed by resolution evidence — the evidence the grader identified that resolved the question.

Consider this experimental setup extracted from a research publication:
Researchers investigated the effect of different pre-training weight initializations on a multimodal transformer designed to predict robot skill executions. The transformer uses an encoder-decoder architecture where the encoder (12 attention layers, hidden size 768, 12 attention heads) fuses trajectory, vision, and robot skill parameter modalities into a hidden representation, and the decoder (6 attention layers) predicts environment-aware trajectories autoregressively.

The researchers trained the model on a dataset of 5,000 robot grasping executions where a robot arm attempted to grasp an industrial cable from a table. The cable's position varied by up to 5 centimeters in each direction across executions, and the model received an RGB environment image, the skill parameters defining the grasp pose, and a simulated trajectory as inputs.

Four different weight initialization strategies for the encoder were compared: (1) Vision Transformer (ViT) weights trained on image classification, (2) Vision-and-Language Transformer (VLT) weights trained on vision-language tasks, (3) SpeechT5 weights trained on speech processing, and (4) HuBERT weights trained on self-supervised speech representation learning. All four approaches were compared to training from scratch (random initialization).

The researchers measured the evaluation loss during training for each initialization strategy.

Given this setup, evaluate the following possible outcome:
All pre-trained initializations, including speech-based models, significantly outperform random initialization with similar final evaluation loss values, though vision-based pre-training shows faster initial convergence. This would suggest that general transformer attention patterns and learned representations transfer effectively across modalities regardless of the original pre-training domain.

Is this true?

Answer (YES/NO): NO